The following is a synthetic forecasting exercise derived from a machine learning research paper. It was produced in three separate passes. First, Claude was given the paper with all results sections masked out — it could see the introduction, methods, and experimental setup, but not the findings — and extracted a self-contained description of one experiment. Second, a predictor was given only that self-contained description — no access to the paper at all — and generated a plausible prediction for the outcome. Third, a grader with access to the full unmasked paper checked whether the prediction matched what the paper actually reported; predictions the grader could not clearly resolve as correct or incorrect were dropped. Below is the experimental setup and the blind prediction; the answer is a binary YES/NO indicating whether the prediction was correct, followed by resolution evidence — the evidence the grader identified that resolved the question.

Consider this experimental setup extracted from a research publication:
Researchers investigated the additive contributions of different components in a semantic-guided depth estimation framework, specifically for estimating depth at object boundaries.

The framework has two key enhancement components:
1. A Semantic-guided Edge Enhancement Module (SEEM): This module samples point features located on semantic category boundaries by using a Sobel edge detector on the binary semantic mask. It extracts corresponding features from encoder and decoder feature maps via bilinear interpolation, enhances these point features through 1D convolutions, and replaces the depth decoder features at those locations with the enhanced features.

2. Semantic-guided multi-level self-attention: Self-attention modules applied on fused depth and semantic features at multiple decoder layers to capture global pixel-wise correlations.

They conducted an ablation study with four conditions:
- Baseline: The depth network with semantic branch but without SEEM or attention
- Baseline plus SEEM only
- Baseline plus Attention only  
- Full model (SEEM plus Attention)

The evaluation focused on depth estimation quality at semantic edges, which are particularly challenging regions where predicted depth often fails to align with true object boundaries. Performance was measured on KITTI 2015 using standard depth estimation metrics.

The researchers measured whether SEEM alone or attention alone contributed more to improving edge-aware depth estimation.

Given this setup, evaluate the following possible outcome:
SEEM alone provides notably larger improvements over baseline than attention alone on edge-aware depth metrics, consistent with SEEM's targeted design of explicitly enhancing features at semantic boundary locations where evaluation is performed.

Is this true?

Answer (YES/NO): NO